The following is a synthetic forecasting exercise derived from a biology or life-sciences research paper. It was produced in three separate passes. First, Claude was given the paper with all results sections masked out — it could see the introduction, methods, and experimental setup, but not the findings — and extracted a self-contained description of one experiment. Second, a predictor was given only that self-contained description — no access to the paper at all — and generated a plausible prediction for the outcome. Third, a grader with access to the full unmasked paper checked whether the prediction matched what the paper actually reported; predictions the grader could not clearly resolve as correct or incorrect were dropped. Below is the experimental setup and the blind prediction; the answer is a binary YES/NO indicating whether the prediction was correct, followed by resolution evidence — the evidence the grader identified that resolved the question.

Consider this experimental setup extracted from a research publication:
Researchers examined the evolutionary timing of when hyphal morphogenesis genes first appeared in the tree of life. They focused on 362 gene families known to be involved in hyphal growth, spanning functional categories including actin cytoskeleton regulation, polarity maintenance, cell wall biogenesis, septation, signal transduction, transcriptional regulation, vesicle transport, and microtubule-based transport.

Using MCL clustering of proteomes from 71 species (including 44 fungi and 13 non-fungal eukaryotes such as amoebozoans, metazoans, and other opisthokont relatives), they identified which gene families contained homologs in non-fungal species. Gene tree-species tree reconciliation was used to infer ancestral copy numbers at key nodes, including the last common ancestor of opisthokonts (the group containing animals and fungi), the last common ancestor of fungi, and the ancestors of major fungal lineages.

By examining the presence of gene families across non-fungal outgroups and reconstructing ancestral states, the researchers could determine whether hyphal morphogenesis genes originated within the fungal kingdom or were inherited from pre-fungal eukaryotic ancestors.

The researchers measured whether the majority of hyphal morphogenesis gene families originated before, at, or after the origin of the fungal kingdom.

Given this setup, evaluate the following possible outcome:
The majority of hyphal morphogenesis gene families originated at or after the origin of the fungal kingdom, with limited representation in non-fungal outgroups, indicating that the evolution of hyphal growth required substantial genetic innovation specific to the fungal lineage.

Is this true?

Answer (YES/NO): NO